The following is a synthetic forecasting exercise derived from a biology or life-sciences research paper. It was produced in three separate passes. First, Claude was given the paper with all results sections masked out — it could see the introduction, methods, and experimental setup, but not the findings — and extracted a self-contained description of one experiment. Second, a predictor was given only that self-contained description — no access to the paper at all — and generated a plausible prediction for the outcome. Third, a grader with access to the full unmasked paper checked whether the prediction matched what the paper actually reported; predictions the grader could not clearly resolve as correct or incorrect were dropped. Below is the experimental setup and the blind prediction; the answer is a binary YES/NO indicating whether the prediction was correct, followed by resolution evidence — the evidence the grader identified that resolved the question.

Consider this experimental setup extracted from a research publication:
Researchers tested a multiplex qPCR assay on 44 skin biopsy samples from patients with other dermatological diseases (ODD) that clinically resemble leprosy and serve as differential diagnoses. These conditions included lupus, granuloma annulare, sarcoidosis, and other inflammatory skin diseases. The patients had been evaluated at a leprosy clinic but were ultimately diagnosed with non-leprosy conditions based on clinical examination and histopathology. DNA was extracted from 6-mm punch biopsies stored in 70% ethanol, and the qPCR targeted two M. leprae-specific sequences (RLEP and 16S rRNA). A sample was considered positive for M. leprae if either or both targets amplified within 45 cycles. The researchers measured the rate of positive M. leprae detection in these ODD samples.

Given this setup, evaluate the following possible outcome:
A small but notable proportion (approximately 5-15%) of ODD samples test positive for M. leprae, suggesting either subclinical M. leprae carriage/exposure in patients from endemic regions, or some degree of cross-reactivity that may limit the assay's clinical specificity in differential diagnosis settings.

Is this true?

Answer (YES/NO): NO